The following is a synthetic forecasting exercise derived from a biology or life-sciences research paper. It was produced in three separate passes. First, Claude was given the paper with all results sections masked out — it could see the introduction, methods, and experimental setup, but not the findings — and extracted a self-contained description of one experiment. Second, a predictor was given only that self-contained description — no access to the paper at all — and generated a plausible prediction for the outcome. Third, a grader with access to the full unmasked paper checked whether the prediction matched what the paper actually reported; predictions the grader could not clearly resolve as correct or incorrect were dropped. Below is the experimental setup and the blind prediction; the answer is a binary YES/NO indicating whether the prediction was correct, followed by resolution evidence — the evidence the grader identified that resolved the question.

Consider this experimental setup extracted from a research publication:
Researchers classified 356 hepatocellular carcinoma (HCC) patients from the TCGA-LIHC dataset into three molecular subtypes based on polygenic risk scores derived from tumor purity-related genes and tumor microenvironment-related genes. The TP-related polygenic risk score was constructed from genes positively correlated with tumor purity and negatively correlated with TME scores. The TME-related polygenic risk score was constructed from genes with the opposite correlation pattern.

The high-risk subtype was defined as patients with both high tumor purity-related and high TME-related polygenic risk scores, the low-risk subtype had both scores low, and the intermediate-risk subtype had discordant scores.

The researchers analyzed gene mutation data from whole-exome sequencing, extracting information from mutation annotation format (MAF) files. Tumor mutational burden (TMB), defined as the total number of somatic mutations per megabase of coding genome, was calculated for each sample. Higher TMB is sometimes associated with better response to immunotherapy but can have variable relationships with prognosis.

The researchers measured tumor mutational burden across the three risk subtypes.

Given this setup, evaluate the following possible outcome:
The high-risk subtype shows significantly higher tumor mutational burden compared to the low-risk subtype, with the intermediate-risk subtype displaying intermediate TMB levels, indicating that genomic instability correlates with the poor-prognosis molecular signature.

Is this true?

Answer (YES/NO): NO